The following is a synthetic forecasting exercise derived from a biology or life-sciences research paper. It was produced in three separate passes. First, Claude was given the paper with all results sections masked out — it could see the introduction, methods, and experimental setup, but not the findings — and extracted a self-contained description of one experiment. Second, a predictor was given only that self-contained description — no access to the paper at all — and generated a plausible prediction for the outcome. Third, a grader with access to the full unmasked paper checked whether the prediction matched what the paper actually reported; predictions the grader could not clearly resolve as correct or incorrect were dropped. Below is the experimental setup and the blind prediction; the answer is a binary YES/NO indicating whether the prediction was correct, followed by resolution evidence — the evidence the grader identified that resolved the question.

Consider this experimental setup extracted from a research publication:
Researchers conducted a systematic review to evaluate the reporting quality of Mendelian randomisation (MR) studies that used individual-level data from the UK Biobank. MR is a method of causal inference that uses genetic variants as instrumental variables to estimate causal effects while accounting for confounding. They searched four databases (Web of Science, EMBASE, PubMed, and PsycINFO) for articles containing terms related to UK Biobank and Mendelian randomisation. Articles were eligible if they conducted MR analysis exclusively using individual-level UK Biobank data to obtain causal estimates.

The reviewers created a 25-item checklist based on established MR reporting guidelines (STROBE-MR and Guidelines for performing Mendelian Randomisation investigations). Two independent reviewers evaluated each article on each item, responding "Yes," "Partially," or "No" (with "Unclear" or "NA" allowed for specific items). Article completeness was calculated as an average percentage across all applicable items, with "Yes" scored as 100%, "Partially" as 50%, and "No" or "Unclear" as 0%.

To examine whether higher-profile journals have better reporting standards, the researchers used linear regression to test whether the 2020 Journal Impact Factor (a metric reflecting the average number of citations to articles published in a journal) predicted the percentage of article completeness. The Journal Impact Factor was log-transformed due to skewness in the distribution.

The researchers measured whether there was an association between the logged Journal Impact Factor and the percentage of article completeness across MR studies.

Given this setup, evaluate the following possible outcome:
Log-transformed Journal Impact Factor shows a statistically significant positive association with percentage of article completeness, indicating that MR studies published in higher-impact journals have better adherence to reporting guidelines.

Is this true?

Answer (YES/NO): NO